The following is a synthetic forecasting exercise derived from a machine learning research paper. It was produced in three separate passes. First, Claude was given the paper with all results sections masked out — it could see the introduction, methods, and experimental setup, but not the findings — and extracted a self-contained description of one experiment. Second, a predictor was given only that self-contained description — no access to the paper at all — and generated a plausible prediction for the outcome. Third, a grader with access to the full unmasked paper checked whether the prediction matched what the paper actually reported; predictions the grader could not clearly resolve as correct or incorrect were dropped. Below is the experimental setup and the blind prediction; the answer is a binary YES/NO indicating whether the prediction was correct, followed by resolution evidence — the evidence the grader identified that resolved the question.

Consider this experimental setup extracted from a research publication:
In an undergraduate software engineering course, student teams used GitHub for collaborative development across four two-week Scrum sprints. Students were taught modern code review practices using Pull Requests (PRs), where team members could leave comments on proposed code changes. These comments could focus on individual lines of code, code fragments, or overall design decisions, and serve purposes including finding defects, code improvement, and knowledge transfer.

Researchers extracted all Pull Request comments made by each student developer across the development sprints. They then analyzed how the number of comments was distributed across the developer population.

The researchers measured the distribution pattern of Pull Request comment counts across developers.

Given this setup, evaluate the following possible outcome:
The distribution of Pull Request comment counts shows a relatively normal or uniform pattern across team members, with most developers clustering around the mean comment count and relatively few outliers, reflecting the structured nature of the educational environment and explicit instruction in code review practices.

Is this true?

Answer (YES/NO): NO